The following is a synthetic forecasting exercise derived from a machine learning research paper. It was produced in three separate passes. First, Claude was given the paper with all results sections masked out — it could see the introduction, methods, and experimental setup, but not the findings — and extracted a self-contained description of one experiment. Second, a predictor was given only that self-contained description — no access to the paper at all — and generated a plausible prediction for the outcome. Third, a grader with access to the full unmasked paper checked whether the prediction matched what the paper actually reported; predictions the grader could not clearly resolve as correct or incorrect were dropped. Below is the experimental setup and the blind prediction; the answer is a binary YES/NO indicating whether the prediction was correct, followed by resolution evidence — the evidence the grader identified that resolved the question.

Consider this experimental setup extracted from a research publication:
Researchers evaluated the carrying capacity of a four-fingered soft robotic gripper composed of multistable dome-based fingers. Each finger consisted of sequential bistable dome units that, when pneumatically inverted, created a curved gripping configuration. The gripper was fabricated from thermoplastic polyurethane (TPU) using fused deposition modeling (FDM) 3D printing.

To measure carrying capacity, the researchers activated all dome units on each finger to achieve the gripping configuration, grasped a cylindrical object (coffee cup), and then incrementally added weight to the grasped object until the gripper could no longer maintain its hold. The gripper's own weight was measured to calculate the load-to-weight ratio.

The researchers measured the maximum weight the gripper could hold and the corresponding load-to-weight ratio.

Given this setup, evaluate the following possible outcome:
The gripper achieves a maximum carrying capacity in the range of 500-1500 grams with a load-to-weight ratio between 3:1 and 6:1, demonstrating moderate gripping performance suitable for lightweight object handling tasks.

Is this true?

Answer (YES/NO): NO